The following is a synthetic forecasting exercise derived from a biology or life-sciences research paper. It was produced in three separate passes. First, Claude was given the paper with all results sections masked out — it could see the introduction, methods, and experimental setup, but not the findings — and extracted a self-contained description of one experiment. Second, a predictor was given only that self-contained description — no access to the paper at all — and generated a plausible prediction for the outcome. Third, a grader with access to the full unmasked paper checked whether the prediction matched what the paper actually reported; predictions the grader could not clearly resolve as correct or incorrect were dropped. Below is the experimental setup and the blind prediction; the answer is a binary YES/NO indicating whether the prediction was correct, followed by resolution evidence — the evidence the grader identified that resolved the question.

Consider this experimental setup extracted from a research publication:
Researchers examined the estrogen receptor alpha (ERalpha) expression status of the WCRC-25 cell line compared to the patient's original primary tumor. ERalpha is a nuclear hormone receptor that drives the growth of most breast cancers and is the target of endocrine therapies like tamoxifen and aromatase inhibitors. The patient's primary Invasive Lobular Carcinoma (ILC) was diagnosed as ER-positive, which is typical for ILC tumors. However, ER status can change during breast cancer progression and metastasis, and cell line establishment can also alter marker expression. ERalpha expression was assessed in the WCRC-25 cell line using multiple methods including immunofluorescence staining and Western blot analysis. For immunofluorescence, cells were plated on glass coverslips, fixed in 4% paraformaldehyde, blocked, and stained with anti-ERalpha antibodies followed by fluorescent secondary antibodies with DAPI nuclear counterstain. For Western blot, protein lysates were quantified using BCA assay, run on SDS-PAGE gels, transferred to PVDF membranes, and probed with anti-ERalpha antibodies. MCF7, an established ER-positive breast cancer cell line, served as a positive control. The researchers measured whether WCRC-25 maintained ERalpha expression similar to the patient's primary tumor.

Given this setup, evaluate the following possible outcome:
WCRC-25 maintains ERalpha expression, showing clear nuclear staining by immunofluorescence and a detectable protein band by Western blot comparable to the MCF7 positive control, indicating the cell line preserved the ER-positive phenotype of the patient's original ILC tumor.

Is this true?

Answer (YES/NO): NO